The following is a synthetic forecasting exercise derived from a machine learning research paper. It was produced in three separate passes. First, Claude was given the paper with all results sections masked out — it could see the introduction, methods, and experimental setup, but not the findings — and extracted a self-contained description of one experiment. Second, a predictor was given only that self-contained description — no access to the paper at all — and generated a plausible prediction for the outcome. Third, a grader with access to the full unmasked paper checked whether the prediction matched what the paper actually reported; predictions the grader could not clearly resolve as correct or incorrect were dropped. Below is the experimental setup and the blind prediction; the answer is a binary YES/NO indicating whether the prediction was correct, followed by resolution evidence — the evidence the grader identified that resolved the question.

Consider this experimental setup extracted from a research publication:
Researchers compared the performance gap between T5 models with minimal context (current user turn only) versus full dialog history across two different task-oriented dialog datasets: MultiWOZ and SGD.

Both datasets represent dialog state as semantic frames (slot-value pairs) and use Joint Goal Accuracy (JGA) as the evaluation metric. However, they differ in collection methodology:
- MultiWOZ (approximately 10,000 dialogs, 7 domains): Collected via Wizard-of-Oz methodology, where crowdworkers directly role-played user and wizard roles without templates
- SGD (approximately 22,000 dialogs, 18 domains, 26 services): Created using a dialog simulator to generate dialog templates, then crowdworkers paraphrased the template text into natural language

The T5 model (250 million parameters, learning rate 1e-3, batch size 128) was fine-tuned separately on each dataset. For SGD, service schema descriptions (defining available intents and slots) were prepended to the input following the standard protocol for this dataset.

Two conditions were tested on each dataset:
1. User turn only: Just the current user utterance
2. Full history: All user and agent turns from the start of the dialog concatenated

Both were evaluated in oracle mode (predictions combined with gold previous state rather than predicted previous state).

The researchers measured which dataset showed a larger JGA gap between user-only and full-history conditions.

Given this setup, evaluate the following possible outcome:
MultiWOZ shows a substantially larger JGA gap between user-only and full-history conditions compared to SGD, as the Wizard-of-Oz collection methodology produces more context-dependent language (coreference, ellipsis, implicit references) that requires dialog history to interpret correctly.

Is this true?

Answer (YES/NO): NO